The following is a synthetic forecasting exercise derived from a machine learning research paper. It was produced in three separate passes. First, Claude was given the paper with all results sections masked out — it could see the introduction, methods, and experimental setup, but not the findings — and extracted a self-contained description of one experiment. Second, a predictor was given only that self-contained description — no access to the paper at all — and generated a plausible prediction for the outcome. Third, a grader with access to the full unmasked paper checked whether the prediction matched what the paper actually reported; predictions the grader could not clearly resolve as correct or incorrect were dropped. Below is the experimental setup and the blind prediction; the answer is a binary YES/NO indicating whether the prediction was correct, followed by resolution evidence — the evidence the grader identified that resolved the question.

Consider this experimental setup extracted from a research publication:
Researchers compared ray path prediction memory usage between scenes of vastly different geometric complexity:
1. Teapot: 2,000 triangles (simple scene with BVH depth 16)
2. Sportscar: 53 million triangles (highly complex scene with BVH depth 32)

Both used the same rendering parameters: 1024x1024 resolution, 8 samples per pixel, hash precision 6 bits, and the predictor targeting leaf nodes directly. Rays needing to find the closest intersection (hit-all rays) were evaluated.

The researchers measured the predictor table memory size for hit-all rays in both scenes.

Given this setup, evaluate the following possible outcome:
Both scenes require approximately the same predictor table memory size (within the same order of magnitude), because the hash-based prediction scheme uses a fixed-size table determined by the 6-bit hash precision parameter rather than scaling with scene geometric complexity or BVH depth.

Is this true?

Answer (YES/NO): NO